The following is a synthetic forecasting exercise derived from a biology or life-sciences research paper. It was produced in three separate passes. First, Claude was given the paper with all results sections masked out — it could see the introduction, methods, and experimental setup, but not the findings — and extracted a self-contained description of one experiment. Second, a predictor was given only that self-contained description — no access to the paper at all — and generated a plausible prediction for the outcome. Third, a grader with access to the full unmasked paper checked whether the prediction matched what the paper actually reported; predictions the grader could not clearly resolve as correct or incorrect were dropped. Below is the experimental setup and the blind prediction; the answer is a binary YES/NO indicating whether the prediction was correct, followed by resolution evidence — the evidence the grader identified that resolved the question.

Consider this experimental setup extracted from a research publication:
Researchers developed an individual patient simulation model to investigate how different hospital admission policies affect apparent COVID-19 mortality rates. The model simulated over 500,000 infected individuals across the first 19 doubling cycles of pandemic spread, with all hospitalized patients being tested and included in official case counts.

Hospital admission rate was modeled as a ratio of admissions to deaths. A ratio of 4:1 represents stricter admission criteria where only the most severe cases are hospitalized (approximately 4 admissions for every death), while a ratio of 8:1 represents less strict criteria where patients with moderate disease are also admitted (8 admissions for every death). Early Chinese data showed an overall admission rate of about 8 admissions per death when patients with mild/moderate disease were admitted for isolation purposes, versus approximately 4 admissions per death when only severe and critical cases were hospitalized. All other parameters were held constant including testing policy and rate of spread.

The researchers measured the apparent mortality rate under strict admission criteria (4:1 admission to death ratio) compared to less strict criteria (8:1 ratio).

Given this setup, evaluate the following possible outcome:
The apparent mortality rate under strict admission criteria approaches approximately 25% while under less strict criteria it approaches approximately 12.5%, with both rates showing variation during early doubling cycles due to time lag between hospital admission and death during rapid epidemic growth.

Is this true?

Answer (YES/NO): NO